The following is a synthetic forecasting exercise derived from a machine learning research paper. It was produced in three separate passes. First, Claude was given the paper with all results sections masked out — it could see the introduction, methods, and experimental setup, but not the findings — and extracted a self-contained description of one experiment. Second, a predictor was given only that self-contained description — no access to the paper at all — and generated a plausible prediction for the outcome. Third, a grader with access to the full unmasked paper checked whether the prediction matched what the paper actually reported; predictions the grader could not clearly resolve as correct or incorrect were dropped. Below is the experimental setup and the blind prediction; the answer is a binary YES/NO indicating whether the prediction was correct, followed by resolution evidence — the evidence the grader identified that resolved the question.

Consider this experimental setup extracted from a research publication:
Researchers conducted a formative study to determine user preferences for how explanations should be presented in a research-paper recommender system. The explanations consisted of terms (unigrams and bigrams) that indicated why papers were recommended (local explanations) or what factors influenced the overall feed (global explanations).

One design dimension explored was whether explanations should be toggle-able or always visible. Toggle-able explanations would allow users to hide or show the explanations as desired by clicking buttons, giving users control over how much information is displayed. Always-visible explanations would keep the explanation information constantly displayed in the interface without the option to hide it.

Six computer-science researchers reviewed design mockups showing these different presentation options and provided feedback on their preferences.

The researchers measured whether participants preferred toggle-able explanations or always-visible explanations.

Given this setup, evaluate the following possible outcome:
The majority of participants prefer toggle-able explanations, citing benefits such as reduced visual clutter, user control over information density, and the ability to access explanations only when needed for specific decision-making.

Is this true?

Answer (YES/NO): NO